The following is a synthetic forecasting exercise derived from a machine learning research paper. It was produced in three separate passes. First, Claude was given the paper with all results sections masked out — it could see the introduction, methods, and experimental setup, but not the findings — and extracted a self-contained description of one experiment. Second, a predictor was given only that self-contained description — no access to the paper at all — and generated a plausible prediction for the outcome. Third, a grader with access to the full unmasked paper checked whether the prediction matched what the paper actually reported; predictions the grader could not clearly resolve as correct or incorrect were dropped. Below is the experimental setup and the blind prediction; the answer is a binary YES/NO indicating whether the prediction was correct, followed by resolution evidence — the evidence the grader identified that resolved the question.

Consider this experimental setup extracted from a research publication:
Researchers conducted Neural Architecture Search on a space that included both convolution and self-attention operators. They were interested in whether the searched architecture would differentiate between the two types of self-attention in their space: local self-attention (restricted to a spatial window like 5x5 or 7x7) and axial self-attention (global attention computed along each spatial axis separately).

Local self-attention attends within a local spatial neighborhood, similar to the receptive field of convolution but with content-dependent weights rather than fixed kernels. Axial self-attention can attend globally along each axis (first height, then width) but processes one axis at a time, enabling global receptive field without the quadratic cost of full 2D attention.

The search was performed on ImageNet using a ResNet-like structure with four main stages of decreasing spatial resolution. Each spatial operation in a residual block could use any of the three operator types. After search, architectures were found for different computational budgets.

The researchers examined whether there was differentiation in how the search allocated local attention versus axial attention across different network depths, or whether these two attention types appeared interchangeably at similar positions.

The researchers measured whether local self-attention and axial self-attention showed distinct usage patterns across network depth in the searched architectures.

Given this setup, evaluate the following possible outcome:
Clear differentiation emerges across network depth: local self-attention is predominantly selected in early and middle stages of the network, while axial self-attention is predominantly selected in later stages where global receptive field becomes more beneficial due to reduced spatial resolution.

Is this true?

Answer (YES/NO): NO